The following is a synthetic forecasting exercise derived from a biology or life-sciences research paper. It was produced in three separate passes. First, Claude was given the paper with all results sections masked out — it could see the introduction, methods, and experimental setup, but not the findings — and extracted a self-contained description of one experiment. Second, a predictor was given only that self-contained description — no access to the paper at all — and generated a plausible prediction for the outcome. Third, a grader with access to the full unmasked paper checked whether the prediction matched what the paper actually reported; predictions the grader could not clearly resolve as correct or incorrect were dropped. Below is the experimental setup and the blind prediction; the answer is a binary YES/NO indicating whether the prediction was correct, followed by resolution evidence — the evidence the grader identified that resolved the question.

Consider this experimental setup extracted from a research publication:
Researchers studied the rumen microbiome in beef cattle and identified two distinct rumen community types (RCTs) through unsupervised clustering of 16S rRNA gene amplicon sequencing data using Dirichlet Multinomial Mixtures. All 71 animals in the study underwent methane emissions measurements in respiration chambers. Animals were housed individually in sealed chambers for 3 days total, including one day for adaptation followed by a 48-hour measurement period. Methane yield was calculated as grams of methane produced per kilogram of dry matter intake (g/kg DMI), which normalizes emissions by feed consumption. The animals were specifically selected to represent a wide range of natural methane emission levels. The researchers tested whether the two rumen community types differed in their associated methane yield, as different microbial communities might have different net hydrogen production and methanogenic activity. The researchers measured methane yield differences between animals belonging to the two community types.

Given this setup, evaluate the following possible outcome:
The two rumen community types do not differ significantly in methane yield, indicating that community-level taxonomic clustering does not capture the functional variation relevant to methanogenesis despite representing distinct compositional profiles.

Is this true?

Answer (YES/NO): YES